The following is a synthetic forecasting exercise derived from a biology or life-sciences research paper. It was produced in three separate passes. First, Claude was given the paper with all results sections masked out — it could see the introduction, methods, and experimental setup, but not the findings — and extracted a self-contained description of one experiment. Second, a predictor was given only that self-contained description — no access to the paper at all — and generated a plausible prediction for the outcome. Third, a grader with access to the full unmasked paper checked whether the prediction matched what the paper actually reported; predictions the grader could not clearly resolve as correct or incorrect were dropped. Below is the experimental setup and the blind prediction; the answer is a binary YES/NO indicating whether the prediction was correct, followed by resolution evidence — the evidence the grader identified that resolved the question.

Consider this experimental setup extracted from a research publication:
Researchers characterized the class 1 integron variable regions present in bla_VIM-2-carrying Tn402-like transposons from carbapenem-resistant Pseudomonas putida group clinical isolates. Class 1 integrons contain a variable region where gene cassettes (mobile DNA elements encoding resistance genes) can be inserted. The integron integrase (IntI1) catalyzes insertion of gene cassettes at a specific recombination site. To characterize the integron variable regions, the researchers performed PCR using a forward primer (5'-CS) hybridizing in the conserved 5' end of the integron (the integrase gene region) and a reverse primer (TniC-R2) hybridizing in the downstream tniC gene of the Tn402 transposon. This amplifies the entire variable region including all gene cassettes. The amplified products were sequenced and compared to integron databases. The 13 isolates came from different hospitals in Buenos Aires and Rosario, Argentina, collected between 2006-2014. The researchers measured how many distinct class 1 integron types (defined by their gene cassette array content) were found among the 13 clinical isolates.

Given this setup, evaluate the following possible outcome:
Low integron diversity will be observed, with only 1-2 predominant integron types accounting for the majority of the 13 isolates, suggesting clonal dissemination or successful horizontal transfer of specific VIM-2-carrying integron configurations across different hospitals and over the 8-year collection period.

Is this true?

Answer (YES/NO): NO